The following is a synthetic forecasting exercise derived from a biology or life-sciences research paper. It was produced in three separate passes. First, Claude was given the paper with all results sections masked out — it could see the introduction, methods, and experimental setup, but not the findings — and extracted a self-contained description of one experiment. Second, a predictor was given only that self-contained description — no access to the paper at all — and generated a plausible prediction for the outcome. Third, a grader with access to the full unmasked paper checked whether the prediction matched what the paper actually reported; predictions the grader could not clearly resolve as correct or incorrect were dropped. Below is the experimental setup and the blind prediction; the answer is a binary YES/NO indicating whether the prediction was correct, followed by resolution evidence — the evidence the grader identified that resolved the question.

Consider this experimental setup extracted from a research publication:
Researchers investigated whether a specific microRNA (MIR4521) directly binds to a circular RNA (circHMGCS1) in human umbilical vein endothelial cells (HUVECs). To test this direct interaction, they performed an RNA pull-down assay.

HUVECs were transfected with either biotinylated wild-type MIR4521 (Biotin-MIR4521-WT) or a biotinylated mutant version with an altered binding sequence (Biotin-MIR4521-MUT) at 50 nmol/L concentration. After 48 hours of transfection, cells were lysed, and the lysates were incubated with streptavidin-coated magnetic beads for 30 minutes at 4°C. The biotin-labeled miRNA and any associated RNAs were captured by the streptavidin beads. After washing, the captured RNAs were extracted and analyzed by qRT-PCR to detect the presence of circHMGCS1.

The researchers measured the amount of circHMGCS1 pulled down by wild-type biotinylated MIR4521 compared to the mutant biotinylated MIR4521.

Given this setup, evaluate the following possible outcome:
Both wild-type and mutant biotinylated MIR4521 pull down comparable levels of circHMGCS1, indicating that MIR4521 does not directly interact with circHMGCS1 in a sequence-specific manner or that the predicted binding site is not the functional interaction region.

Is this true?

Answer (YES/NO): NO